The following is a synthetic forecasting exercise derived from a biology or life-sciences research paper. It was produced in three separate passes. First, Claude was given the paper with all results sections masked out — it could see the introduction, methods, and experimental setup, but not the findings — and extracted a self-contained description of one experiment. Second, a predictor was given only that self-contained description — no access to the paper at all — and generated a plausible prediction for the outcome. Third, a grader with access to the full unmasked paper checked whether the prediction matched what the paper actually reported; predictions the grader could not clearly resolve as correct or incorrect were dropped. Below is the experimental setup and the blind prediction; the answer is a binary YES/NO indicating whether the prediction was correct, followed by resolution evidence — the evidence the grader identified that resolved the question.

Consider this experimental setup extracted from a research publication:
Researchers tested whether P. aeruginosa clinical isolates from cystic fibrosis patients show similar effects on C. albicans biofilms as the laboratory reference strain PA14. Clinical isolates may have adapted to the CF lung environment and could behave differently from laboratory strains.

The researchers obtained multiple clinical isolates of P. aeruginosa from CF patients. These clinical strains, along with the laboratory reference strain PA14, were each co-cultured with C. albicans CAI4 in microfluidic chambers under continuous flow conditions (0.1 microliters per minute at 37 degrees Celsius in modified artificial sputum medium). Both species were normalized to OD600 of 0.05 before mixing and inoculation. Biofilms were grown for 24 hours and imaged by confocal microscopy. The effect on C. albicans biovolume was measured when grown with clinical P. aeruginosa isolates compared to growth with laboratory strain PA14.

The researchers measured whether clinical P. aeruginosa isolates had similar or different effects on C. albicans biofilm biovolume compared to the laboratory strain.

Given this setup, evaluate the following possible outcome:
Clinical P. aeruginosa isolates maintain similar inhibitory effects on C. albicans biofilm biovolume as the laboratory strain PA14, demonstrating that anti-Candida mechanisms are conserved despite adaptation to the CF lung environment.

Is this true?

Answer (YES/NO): NO